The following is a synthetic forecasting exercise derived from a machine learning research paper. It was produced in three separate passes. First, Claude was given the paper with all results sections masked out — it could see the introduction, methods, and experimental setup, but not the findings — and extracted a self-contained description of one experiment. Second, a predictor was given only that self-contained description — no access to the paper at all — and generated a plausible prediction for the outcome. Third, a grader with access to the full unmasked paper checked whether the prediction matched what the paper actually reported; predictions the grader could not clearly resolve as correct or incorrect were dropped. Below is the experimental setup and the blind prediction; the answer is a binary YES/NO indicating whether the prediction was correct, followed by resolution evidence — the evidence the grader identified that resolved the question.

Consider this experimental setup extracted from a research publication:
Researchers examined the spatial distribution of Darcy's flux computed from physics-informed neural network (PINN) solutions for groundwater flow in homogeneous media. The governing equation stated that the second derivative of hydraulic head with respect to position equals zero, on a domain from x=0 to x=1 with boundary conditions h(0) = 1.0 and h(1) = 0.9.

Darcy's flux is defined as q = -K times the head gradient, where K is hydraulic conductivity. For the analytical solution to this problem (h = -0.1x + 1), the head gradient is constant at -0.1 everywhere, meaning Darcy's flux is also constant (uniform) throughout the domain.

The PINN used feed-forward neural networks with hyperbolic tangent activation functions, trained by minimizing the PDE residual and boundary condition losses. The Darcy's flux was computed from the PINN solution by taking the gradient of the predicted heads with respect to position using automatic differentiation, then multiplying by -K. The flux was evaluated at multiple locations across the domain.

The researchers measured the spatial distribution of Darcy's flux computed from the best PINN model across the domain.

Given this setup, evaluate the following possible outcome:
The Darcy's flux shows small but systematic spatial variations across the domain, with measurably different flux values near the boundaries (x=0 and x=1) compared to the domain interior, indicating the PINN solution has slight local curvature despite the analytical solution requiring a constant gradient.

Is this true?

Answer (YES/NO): NO